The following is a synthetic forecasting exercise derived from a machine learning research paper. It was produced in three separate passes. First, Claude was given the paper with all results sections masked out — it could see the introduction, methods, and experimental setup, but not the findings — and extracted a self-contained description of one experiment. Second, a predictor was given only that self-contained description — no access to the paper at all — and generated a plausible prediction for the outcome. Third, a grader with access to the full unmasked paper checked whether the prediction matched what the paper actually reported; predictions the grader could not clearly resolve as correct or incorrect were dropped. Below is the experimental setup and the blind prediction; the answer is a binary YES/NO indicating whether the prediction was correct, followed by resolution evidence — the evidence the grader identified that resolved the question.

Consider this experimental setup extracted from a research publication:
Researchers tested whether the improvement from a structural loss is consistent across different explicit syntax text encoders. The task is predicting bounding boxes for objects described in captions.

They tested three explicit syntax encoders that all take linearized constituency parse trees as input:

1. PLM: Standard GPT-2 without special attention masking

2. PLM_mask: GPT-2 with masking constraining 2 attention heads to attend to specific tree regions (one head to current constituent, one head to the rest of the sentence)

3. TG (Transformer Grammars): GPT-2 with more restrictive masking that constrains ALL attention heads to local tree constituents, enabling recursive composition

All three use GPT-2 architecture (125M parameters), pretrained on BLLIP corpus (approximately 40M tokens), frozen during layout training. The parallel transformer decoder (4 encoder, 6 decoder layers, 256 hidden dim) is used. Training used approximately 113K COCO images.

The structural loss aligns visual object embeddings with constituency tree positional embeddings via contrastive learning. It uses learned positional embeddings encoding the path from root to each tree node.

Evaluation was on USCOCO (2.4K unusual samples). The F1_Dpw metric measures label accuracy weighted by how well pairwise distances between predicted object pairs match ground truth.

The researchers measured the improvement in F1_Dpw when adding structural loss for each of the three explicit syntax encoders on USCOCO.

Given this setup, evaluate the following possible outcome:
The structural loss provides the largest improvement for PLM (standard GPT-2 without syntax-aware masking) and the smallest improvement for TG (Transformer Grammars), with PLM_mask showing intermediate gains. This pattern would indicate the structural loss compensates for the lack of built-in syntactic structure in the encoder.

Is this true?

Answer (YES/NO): NO